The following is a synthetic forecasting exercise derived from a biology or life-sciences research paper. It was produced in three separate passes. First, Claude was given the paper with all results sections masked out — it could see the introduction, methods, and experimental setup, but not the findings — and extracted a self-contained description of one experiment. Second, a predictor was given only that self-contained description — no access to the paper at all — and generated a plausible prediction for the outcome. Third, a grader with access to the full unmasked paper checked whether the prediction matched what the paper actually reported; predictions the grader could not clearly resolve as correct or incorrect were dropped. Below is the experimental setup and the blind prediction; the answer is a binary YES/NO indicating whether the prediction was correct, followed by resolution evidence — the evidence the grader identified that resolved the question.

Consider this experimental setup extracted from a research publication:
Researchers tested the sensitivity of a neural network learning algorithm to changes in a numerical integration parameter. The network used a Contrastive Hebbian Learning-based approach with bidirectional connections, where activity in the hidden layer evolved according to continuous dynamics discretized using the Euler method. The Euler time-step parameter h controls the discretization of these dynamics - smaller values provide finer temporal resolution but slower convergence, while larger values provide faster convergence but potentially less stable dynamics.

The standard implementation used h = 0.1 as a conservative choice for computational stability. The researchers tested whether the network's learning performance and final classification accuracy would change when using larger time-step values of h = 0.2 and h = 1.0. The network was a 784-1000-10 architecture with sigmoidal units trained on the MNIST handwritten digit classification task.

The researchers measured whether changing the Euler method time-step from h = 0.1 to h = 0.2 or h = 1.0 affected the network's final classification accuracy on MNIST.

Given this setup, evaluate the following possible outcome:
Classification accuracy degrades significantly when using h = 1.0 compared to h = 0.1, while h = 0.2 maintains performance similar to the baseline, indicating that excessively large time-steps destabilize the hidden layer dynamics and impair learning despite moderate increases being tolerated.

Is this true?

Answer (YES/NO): NO